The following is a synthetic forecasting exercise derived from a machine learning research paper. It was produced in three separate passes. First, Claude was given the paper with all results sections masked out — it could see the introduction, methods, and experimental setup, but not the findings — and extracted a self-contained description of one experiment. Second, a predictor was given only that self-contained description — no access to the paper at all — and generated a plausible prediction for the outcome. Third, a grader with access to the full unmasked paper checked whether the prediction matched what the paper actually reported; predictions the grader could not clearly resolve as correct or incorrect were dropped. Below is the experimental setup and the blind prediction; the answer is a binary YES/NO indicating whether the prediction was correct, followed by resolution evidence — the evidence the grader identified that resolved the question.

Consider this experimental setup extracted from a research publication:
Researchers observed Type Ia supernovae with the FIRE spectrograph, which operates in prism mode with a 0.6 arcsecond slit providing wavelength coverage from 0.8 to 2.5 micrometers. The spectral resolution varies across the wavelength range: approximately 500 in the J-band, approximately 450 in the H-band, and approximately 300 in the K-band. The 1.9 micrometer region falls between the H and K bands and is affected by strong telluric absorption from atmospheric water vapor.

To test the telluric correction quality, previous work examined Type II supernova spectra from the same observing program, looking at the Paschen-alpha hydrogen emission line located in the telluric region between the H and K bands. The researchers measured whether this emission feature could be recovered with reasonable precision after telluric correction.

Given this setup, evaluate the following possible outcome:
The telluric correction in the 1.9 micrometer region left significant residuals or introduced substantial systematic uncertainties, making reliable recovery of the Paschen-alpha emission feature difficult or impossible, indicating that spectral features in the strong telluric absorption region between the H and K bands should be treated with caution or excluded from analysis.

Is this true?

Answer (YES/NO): NO